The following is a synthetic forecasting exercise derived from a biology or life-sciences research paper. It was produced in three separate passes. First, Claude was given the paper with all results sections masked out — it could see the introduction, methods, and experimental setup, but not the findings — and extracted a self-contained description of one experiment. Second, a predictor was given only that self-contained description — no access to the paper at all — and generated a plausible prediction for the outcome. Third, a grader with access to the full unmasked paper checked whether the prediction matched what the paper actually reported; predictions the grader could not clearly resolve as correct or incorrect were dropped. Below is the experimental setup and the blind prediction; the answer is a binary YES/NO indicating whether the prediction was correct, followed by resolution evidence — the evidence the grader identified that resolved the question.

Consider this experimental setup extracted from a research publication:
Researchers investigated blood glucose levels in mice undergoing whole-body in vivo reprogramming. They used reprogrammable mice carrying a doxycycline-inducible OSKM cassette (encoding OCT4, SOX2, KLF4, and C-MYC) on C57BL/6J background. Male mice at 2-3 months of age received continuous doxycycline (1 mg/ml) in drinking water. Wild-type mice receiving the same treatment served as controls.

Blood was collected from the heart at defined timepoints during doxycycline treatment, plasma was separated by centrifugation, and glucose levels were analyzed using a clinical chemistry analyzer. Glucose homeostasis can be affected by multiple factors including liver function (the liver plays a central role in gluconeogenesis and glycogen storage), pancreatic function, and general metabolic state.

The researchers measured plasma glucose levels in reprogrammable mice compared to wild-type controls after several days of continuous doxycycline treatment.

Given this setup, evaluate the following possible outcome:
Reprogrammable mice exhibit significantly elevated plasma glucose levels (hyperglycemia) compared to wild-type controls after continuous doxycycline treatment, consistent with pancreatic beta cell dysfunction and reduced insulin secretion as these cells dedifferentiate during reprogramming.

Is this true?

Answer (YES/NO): NO